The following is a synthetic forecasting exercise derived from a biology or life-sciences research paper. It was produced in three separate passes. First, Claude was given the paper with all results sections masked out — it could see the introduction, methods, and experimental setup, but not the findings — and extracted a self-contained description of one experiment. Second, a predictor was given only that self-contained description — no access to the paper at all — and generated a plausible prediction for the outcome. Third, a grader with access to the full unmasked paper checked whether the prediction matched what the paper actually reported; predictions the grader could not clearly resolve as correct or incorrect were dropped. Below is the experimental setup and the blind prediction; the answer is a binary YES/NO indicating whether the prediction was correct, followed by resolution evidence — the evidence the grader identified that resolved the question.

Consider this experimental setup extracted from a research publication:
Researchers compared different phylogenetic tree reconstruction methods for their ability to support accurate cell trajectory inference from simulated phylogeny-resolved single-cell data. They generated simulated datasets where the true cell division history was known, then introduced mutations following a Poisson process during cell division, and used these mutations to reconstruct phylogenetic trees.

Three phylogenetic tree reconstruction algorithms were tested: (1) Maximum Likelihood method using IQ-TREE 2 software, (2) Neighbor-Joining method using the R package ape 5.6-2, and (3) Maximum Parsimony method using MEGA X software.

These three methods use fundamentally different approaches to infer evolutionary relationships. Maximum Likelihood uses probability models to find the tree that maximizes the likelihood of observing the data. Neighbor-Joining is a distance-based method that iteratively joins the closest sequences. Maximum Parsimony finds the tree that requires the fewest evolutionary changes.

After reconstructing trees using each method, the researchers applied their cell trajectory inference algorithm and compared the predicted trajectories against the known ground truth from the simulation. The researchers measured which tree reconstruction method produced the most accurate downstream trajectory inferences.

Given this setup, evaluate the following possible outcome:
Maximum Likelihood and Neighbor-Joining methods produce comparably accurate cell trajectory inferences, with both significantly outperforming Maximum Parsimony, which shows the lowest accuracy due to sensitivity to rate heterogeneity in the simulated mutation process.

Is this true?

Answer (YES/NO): NO